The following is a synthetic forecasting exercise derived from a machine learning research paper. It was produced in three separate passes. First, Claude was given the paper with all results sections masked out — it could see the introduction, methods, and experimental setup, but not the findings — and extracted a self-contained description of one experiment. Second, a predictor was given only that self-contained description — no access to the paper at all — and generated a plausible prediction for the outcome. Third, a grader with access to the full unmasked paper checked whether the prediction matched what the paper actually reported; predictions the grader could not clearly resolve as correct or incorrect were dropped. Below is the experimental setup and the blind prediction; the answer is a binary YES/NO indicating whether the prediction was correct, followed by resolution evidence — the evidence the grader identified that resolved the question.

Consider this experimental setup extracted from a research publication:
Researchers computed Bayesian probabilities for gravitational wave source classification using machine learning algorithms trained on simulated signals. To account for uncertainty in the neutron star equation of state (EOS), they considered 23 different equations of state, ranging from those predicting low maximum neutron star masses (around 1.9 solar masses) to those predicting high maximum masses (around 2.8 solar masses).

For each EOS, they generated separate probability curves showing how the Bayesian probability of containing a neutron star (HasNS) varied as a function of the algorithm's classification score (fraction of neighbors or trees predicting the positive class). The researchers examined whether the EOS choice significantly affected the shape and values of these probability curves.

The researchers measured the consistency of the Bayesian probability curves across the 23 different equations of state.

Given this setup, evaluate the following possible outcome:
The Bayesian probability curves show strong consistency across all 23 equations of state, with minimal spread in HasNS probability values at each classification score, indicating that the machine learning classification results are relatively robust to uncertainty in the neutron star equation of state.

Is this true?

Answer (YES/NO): YES